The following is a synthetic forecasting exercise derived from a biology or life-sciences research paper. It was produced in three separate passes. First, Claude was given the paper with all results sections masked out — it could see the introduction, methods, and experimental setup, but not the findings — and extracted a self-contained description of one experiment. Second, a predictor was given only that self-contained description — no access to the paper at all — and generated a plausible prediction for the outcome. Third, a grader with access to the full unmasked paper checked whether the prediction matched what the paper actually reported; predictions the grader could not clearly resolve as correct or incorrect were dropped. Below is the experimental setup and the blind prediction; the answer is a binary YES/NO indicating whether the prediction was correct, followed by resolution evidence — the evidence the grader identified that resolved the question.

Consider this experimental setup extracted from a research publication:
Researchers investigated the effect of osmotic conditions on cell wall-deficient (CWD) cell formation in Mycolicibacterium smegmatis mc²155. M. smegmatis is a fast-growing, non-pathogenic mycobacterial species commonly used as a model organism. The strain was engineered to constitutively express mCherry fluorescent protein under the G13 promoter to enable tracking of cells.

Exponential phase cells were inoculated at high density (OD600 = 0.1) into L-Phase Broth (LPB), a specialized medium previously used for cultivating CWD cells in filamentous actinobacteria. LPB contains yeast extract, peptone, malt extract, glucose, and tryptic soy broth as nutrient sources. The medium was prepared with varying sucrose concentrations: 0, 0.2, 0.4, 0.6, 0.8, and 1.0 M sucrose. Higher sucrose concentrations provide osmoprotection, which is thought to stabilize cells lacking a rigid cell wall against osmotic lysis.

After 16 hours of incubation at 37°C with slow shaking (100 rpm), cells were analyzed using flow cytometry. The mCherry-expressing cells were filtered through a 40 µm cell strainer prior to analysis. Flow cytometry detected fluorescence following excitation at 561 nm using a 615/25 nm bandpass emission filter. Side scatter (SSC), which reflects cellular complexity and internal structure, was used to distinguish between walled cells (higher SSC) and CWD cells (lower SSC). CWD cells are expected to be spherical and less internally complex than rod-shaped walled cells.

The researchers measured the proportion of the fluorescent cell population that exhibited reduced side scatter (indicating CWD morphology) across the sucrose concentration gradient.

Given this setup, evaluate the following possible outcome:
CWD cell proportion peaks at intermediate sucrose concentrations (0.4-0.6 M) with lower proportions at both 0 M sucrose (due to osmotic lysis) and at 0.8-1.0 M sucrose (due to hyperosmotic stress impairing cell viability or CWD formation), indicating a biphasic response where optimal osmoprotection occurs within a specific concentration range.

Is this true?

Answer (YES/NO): NO